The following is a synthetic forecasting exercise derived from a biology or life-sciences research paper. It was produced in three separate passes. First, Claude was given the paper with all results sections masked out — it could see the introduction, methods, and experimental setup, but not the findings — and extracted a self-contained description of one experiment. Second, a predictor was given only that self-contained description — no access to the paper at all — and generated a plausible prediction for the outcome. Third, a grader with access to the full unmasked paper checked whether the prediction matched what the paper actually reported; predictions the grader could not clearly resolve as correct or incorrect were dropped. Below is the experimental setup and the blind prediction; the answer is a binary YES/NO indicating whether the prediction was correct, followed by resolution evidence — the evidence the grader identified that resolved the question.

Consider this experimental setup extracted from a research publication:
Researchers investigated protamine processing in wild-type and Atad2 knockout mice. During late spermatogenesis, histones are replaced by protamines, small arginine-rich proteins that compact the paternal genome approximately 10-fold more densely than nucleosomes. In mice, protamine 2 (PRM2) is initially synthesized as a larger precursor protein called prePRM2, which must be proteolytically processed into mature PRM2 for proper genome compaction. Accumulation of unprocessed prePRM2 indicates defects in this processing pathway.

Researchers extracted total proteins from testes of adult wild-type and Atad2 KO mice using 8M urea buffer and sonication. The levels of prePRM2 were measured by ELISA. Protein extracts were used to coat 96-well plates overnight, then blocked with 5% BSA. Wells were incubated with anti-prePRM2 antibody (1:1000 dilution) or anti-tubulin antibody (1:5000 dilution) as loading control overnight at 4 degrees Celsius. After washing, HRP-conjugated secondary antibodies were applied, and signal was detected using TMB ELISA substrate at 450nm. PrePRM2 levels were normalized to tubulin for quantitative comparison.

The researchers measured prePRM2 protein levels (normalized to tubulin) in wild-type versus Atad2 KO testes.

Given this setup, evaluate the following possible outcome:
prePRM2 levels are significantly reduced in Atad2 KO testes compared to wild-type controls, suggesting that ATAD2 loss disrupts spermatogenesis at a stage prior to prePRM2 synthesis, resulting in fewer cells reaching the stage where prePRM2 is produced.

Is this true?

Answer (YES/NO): NO